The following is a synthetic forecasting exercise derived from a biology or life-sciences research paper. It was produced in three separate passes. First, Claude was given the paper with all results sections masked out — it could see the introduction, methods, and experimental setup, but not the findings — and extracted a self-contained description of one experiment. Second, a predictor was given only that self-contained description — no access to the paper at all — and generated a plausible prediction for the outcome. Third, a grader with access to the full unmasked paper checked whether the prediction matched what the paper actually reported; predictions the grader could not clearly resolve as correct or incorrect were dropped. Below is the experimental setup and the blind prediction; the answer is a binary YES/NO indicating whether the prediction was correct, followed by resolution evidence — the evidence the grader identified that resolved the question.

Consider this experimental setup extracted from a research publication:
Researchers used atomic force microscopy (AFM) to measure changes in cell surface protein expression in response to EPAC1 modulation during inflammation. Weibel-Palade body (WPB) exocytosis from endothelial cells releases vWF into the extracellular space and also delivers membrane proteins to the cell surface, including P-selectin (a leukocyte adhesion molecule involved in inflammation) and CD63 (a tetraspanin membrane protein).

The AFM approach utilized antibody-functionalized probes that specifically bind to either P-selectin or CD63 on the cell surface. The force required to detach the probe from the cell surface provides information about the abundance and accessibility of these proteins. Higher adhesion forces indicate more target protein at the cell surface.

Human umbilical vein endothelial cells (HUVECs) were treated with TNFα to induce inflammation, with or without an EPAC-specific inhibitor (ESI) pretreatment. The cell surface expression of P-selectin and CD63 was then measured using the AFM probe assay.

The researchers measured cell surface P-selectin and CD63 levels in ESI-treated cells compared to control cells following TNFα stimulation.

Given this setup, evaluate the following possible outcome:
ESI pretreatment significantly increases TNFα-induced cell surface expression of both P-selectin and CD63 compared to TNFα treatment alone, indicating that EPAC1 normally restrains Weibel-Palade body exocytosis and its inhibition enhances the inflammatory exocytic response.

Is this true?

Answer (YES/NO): YES